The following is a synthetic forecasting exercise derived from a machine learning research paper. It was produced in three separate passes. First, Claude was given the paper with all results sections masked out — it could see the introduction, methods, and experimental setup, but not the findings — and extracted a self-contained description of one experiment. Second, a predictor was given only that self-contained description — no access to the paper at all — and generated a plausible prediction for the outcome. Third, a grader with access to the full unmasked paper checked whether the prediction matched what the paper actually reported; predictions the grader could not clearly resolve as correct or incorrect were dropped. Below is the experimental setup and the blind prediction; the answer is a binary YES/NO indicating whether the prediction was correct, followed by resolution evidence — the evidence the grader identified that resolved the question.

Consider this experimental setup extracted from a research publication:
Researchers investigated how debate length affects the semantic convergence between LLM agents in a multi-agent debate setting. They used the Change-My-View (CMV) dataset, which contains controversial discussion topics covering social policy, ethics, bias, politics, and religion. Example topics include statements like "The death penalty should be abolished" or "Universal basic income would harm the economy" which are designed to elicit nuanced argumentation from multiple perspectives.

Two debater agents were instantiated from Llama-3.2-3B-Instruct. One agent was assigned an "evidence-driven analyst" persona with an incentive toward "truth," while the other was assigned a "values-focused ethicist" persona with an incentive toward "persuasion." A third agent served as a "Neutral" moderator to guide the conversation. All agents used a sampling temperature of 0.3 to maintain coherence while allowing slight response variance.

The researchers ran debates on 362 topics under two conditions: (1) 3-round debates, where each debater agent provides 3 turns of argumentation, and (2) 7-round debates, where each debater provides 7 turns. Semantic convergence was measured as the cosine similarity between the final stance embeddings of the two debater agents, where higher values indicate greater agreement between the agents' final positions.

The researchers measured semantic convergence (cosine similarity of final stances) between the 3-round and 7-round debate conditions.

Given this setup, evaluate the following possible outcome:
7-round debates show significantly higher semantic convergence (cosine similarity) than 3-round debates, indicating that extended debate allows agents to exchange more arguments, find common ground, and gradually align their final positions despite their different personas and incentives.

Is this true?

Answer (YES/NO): YES